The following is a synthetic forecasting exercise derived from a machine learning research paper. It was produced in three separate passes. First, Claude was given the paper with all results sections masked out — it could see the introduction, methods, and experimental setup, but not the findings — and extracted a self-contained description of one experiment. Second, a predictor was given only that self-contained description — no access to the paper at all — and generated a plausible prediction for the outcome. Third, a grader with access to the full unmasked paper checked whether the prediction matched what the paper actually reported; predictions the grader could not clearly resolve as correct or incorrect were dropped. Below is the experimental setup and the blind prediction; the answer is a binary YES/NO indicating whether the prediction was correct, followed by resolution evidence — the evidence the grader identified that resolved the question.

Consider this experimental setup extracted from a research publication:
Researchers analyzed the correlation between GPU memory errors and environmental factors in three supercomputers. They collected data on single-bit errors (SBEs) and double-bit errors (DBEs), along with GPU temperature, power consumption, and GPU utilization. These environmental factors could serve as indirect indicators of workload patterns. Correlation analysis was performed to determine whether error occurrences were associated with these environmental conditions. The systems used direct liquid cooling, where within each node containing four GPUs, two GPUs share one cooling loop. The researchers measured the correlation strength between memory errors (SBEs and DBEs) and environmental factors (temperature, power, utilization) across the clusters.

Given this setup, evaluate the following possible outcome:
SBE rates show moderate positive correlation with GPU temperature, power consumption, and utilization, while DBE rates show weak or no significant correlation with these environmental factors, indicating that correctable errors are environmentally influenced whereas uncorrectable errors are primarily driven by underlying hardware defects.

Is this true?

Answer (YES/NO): NO